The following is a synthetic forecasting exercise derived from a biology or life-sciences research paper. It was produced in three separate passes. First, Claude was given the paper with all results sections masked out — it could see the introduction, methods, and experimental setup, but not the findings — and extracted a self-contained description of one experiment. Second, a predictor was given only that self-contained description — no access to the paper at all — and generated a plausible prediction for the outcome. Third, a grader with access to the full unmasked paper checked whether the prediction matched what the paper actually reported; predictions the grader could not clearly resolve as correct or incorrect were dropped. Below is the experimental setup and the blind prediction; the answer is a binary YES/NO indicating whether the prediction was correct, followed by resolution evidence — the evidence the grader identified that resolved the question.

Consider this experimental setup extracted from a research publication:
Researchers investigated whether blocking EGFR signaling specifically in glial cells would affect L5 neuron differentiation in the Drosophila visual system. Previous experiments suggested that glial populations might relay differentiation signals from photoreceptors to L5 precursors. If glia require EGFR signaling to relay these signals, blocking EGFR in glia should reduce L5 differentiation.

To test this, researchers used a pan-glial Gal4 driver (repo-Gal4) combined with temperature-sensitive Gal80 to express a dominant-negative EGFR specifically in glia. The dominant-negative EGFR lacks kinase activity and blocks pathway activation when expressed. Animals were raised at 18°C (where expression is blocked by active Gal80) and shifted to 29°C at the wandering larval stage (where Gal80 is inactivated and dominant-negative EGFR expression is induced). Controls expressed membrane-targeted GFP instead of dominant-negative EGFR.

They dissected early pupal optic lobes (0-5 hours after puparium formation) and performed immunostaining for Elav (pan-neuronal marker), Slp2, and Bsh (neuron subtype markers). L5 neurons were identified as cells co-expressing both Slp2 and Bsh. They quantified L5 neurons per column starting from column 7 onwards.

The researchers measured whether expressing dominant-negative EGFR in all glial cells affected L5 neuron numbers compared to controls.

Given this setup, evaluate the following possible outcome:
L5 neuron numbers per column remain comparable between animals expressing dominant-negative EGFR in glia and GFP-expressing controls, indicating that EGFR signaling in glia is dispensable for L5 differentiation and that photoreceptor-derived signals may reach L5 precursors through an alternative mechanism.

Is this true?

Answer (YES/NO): NO